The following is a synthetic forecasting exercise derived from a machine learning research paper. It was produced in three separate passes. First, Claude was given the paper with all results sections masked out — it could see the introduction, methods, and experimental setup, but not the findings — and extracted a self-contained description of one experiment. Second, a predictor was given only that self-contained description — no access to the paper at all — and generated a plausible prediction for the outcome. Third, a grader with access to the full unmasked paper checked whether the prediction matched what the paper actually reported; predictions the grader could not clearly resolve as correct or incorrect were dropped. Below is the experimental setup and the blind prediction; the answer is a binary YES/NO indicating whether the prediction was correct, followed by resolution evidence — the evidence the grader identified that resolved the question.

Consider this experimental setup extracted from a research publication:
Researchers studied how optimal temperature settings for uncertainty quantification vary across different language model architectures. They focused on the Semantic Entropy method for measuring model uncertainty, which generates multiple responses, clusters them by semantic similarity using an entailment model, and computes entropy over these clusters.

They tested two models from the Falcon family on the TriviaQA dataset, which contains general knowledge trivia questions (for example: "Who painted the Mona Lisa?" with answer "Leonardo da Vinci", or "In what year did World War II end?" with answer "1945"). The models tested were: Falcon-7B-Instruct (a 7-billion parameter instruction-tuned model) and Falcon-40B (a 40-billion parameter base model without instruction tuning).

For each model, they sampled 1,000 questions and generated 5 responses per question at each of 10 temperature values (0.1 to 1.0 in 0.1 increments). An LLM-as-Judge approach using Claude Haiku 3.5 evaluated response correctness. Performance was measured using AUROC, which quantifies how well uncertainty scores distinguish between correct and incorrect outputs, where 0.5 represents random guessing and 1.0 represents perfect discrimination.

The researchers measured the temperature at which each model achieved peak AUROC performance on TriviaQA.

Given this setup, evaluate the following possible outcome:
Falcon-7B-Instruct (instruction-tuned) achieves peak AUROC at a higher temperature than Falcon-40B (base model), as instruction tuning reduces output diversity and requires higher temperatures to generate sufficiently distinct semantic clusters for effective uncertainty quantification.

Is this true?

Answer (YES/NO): YES